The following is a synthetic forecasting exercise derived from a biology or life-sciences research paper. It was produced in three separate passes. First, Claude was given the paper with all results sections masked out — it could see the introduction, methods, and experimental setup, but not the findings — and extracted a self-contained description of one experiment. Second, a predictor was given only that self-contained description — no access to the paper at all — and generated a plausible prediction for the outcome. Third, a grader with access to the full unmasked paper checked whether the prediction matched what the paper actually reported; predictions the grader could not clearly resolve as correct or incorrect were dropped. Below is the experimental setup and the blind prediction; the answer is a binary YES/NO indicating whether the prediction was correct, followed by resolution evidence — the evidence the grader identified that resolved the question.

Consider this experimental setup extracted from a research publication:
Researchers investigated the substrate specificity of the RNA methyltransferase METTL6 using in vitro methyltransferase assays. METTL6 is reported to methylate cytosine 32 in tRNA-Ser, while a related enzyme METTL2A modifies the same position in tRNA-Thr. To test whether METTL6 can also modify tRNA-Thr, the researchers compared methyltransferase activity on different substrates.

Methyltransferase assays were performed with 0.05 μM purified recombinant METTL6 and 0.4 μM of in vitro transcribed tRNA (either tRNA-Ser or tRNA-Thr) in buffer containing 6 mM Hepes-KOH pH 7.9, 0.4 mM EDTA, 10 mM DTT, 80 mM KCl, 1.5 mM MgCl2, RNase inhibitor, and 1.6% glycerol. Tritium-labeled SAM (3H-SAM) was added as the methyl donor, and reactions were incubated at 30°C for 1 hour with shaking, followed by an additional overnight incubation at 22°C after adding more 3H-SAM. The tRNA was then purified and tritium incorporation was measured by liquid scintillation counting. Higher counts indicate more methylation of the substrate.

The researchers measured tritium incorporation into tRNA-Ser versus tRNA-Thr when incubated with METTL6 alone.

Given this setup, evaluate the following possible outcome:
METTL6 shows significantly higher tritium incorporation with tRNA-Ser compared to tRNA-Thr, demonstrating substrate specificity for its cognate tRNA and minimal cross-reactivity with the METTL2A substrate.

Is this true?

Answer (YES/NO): YES